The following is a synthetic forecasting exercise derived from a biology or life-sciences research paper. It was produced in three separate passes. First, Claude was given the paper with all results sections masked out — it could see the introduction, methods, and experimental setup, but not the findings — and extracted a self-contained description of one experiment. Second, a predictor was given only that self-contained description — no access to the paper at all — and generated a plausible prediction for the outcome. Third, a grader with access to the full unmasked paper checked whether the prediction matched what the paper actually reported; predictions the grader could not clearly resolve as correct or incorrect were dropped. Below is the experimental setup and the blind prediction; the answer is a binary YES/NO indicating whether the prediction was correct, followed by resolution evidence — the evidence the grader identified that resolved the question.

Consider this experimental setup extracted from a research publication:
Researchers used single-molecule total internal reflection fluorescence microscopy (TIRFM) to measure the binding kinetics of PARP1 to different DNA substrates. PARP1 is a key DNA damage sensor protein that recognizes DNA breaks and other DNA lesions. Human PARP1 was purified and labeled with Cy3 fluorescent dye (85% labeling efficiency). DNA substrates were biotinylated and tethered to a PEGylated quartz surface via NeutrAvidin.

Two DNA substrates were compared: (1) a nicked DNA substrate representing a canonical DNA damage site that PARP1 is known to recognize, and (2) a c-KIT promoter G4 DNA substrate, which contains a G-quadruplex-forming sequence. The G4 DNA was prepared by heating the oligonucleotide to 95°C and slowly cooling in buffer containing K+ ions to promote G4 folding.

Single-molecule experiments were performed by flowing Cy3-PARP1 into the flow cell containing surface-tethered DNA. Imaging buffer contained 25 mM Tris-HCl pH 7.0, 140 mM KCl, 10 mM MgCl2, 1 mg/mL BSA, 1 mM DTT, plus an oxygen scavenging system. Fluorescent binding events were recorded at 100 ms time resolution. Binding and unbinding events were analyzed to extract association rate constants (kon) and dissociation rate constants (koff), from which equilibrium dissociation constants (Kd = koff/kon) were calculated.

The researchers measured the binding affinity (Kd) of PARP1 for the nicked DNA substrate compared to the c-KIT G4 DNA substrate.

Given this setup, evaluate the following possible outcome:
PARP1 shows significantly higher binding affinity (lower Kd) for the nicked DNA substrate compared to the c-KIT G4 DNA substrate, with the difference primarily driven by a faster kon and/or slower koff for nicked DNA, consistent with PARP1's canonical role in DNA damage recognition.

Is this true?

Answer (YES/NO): NO